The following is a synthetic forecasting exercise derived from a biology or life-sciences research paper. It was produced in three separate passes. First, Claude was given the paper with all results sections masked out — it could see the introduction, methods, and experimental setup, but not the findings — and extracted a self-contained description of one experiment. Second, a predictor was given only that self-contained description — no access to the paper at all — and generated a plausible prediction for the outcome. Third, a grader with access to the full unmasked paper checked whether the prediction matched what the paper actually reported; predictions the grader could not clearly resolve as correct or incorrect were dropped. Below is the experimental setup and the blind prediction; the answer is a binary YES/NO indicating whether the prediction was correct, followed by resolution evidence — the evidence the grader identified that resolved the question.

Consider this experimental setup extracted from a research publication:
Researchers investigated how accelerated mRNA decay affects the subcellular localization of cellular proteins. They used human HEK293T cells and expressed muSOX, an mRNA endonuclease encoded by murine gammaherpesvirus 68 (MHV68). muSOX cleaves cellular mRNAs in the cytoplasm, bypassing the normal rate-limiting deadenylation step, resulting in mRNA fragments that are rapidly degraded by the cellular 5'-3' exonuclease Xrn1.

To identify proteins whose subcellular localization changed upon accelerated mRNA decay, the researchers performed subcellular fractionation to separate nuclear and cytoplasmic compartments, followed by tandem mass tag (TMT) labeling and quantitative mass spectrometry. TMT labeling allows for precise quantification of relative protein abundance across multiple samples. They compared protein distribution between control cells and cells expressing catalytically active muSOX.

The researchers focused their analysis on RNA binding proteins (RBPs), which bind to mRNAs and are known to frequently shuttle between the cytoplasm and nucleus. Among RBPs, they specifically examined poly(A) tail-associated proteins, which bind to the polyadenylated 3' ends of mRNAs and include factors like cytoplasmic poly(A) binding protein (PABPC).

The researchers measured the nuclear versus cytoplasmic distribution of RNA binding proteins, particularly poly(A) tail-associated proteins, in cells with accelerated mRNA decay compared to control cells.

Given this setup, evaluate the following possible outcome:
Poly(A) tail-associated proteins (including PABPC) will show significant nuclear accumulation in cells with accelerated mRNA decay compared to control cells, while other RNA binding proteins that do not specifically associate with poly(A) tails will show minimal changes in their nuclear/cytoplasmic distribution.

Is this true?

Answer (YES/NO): NO